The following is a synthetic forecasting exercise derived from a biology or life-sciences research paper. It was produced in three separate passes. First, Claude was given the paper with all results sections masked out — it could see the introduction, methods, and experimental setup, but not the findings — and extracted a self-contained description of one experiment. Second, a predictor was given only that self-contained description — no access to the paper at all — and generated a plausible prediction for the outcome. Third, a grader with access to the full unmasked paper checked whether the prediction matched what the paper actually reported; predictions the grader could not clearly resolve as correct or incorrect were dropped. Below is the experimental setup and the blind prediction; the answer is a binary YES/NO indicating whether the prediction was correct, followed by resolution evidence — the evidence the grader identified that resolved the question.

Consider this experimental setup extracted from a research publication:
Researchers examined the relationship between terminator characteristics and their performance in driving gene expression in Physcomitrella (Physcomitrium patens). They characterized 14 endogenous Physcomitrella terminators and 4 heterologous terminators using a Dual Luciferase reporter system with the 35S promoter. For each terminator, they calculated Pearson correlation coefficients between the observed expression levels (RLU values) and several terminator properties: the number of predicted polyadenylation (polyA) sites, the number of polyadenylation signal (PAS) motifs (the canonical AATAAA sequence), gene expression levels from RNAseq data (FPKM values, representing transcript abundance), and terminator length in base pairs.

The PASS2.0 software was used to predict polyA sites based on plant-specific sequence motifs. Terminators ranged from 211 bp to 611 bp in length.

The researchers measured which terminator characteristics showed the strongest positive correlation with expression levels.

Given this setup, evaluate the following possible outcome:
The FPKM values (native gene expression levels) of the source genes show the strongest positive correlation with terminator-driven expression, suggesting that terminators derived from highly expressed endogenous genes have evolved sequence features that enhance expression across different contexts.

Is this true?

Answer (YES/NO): NO